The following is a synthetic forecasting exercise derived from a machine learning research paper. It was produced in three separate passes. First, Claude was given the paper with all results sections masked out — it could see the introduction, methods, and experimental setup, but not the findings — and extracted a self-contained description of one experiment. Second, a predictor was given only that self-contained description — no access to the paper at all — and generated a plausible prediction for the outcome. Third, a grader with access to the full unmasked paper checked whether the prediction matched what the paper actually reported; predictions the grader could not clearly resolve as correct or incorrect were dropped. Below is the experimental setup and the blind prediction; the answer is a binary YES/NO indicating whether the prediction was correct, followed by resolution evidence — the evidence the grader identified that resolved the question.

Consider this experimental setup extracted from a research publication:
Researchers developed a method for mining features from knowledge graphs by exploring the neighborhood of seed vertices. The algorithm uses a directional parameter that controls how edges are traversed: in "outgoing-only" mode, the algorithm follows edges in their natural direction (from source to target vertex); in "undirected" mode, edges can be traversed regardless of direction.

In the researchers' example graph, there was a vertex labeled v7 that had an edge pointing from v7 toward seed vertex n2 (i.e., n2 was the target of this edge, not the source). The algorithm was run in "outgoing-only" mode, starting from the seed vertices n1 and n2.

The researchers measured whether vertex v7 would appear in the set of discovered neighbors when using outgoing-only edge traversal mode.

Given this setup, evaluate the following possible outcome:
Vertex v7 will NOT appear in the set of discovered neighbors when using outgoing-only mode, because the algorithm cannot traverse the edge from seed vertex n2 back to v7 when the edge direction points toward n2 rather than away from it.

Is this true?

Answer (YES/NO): YES